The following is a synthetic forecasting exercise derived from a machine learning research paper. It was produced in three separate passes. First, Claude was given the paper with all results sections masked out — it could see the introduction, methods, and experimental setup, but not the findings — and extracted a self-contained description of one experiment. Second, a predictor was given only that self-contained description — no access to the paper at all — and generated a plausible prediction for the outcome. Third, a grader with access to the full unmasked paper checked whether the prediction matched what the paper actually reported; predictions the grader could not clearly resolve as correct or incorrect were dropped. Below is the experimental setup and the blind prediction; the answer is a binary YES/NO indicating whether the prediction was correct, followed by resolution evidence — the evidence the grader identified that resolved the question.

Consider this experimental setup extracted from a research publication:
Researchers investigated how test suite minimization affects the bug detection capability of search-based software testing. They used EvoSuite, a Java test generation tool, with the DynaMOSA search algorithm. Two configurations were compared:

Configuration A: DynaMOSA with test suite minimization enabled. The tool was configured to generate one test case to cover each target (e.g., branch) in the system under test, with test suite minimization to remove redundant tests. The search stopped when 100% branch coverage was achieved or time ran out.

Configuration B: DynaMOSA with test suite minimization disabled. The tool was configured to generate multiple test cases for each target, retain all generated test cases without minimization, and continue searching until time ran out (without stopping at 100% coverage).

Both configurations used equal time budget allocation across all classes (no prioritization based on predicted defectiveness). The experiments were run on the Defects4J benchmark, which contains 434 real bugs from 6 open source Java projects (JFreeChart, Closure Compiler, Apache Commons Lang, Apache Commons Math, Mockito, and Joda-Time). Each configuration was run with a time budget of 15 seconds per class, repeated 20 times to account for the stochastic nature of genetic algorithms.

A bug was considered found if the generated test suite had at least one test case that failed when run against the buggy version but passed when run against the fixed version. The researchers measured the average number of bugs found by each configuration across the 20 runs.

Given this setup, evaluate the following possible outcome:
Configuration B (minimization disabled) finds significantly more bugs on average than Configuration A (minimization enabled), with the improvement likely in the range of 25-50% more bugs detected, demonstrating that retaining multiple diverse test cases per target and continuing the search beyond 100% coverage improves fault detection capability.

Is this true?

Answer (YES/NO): NO